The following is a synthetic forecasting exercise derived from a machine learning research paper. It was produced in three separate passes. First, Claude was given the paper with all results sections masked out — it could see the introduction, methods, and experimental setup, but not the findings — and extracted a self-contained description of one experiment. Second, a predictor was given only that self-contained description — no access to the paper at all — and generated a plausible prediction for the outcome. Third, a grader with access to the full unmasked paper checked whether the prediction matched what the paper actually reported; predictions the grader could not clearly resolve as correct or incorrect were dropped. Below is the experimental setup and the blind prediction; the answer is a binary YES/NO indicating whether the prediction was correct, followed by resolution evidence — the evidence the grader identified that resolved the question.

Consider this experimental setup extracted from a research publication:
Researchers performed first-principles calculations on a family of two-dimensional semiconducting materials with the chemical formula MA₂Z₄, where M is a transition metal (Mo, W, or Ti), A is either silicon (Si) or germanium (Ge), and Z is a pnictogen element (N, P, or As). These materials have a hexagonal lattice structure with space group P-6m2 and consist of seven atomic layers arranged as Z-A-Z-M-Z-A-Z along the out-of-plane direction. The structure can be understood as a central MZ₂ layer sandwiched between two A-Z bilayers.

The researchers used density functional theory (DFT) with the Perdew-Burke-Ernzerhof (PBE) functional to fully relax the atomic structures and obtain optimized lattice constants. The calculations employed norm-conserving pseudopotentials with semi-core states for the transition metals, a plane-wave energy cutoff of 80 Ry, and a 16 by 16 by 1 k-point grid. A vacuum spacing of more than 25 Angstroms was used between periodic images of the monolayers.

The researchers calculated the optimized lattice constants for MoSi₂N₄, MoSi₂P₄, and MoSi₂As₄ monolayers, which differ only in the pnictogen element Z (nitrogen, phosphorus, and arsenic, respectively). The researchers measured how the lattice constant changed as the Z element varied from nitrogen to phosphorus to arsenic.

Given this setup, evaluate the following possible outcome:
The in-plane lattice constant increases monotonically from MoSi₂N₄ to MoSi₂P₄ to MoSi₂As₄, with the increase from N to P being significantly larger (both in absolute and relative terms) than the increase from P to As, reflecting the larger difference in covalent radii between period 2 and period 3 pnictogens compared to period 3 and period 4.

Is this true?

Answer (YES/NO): YES